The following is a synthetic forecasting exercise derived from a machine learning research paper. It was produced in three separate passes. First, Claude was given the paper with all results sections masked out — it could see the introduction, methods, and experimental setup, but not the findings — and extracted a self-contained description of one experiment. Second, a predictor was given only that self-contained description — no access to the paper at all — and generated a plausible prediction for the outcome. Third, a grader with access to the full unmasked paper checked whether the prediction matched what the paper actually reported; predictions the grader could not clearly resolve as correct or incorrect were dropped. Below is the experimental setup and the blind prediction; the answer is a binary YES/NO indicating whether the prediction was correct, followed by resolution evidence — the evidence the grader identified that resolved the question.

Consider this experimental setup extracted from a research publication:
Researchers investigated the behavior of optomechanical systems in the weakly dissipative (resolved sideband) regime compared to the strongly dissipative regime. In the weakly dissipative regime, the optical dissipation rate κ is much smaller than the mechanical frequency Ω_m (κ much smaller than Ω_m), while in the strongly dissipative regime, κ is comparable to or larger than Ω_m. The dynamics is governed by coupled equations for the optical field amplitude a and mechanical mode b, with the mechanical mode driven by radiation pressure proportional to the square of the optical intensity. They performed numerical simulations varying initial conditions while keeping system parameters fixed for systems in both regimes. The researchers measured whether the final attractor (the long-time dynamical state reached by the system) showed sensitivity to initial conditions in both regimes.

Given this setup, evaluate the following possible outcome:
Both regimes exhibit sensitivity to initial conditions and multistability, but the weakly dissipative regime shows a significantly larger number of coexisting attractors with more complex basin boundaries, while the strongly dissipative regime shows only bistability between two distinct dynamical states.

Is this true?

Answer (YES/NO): NO